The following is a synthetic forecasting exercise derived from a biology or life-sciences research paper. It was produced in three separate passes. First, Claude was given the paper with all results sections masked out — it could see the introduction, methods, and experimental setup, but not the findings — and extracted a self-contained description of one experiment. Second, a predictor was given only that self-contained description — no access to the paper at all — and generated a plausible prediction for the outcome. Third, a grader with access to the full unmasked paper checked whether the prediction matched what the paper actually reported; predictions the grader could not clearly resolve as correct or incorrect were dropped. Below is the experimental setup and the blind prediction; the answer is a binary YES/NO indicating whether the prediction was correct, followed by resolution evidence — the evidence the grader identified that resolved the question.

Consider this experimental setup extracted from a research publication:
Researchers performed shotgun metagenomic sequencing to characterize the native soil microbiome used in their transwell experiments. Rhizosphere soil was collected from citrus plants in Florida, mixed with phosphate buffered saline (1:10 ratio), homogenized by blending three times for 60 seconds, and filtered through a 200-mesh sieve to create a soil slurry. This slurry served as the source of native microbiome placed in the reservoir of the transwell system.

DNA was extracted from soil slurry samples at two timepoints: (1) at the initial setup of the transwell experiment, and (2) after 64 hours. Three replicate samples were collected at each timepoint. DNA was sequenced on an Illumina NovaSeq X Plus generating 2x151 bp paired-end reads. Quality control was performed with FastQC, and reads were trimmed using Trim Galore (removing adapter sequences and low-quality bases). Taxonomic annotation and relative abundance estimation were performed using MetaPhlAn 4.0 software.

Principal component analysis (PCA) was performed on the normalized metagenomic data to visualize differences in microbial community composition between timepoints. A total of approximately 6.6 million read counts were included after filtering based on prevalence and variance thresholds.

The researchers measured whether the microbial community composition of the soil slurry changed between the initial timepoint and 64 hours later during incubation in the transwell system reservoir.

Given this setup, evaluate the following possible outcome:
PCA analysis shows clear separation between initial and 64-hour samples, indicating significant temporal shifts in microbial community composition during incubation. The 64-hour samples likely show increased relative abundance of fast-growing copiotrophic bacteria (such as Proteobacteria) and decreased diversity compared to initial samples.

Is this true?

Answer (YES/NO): NO